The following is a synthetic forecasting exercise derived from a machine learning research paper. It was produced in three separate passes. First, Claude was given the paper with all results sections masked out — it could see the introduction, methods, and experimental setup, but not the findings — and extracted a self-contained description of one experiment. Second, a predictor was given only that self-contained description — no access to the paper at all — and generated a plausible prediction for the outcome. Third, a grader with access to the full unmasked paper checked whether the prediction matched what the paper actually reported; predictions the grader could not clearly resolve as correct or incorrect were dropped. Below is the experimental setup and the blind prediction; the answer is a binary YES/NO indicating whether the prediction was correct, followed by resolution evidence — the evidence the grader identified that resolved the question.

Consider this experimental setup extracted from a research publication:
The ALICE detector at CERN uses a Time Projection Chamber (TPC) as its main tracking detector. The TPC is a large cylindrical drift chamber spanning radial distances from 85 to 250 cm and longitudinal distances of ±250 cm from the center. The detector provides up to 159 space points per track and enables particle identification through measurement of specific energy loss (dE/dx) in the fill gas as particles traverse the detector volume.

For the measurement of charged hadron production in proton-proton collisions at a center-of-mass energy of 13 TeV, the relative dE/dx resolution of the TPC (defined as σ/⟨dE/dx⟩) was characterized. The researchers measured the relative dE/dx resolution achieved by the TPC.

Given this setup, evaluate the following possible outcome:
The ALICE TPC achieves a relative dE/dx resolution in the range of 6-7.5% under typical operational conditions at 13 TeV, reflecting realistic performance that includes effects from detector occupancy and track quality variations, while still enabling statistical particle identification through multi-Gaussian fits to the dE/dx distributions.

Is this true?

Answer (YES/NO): NO